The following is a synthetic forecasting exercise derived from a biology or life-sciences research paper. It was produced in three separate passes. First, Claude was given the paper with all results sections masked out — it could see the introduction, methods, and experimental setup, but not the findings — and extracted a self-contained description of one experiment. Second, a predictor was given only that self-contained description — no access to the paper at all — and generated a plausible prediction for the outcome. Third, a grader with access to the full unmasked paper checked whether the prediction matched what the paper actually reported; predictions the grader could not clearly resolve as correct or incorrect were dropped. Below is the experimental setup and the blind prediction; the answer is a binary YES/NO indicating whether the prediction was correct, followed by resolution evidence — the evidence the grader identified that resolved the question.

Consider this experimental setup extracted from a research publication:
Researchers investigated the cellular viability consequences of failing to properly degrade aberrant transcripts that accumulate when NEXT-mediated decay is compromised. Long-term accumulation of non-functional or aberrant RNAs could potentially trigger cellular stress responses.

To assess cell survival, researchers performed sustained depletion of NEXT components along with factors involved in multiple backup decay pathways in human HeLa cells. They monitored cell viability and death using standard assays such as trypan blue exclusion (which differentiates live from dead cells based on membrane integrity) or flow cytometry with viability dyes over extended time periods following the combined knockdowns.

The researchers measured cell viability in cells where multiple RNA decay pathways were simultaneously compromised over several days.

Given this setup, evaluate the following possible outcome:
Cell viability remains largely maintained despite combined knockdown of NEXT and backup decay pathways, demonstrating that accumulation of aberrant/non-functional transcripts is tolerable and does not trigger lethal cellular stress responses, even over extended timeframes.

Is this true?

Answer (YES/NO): NO